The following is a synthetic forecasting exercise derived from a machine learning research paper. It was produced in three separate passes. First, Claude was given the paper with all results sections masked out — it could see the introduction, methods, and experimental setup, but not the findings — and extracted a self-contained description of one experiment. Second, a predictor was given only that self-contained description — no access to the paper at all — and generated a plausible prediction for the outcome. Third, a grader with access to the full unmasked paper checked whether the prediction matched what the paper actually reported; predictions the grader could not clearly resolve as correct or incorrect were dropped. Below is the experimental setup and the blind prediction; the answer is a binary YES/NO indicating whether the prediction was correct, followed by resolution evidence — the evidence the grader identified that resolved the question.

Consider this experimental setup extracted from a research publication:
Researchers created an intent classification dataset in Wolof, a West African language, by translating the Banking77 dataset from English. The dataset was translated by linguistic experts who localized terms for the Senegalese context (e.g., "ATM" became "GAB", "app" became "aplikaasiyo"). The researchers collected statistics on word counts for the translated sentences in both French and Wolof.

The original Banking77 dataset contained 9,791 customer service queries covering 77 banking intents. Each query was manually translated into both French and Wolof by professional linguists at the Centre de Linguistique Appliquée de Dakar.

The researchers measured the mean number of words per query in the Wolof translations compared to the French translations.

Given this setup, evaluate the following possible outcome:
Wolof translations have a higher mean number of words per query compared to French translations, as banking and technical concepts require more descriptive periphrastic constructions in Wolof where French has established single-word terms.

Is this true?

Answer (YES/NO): NO